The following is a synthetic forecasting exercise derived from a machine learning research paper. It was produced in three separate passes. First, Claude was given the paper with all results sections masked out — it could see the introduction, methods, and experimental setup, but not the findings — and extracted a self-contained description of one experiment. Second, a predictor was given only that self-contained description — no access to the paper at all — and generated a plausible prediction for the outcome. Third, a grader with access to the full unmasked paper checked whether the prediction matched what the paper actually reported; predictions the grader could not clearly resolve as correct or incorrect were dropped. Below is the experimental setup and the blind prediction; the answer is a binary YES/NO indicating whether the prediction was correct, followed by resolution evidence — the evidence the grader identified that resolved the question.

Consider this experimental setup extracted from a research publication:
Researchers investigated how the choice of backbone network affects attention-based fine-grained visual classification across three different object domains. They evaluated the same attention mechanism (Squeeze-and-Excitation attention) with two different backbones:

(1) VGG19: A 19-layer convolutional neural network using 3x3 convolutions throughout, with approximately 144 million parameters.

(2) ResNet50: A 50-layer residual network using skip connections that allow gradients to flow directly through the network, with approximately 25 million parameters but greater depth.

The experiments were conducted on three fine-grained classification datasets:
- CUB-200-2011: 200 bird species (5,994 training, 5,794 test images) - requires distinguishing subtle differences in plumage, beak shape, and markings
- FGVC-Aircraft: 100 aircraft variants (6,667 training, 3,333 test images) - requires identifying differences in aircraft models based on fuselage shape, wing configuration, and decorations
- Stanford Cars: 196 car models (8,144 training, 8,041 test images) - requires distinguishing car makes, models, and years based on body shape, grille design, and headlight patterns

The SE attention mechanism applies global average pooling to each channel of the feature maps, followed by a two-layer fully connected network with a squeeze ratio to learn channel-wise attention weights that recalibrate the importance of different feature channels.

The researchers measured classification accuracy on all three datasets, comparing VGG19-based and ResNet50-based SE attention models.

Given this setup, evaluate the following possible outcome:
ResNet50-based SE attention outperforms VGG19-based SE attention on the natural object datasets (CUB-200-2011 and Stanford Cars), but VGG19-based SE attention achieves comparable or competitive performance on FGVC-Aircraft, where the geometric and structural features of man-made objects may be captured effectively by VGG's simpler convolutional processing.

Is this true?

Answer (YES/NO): NO